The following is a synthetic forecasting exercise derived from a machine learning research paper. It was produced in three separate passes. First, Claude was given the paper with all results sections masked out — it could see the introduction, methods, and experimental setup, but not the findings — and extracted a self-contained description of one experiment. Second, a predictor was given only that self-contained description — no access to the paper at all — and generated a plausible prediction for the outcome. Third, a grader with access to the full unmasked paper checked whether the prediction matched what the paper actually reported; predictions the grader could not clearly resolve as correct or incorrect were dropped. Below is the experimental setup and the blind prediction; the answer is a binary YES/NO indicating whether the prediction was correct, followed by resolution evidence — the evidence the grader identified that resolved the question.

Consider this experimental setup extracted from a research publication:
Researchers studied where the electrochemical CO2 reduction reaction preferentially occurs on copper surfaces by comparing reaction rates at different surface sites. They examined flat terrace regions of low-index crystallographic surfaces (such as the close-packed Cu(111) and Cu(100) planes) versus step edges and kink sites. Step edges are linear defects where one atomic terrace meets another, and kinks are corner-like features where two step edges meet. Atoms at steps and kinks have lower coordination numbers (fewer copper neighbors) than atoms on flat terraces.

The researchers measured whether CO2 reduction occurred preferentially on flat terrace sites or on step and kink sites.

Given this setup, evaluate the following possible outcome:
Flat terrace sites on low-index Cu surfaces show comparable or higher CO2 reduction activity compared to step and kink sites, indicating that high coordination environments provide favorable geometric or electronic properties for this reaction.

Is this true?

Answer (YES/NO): NO